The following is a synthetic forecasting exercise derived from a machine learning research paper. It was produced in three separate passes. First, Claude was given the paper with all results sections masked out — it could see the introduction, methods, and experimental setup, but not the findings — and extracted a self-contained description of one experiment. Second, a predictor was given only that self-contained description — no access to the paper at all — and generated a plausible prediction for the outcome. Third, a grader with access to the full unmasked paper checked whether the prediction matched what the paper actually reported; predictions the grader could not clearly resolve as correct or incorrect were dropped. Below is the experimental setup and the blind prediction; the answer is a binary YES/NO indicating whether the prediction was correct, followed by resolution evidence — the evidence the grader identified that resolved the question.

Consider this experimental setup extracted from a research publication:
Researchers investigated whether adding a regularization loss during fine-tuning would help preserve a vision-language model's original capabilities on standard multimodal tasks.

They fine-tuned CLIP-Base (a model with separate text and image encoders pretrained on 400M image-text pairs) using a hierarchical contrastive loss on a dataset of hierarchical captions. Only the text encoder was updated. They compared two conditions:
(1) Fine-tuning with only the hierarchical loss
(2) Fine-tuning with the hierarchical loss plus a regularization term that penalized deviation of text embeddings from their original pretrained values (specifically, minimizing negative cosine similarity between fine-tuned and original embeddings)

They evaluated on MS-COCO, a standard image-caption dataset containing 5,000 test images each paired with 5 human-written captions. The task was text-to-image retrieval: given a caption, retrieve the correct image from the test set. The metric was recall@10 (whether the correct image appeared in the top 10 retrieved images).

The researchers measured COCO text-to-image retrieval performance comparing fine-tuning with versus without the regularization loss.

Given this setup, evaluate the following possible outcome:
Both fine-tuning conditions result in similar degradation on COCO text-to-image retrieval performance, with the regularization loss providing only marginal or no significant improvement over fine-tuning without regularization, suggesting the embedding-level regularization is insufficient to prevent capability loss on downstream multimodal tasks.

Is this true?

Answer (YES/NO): NO